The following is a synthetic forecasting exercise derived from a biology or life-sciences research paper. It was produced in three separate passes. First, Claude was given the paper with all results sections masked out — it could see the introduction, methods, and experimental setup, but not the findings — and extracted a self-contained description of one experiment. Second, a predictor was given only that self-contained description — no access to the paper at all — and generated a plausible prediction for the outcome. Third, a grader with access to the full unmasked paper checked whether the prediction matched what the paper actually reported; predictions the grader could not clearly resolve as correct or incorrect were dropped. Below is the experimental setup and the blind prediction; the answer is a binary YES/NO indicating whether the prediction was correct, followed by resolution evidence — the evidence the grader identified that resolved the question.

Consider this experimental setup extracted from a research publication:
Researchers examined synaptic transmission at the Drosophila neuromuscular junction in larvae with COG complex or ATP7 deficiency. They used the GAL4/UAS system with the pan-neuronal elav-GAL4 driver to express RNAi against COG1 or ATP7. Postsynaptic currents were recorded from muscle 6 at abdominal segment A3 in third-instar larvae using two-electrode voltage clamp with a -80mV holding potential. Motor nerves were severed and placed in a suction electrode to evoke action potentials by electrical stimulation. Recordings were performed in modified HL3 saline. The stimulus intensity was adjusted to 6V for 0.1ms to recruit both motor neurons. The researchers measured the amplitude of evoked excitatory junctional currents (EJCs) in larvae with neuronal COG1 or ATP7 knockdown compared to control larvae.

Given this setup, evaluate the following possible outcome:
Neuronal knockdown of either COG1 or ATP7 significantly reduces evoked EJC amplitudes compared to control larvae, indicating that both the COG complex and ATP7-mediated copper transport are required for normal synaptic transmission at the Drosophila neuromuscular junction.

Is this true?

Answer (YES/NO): NO